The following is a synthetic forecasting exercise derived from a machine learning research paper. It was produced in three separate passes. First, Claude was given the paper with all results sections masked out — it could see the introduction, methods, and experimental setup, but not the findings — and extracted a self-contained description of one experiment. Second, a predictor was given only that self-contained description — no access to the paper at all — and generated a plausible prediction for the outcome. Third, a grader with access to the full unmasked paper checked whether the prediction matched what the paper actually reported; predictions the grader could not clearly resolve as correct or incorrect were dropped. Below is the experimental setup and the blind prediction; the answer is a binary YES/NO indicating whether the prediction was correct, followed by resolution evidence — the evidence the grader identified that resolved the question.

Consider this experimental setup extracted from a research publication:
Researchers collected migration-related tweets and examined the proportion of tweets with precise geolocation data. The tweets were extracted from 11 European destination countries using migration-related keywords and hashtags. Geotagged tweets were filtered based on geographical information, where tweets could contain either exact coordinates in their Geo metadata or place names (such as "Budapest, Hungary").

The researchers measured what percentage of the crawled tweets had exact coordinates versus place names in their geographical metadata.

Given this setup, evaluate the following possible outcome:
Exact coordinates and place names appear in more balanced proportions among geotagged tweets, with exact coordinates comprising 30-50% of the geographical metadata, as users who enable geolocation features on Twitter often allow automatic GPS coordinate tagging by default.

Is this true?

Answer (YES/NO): NO